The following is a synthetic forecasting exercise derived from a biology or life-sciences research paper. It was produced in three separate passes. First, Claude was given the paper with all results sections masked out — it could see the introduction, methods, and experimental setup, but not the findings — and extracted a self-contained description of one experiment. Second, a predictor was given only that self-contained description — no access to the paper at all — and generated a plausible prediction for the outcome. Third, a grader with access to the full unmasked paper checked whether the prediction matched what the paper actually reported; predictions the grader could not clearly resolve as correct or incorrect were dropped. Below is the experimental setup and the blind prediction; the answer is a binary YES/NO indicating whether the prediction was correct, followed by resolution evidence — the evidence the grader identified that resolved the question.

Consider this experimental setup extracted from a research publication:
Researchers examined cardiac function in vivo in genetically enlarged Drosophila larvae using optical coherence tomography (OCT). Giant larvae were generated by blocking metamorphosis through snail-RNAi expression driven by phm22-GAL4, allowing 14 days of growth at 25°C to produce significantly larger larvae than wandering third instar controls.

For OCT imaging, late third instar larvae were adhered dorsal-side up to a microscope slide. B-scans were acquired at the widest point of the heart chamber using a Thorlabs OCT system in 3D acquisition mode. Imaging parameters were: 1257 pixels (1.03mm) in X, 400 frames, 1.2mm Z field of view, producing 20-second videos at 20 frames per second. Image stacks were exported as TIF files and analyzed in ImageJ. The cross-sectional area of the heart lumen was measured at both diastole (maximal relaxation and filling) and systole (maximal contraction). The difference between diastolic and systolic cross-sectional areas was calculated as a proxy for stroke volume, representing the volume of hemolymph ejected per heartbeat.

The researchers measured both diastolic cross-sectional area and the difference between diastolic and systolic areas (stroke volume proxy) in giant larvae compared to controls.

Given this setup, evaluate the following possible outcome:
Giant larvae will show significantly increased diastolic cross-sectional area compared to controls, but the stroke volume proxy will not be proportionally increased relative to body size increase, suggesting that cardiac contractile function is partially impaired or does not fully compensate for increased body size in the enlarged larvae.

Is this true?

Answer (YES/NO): YES